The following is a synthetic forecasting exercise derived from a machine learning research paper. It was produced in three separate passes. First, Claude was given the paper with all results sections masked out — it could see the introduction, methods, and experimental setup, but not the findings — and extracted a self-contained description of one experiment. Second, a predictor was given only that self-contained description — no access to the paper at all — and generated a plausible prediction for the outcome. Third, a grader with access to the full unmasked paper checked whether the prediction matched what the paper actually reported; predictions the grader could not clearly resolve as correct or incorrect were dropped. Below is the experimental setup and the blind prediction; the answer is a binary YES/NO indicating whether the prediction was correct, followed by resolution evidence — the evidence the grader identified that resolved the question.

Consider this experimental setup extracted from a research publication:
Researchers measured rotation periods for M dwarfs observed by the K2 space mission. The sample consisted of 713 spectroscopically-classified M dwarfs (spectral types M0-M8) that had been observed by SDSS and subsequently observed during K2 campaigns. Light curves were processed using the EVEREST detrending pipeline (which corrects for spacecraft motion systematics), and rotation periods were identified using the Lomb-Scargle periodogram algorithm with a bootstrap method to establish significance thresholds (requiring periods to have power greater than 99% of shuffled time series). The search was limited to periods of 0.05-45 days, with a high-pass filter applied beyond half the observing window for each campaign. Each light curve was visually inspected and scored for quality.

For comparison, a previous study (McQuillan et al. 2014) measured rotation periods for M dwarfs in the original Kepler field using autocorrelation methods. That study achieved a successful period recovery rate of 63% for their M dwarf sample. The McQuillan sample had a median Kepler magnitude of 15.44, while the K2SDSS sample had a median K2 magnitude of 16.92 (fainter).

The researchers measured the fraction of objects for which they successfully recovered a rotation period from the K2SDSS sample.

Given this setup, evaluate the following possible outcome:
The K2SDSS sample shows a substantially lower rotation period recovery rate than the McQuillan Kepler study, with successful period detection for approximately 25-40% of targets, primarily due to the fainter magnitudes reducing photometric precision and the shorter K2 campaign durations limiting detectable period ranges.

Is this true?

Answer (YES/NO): YES